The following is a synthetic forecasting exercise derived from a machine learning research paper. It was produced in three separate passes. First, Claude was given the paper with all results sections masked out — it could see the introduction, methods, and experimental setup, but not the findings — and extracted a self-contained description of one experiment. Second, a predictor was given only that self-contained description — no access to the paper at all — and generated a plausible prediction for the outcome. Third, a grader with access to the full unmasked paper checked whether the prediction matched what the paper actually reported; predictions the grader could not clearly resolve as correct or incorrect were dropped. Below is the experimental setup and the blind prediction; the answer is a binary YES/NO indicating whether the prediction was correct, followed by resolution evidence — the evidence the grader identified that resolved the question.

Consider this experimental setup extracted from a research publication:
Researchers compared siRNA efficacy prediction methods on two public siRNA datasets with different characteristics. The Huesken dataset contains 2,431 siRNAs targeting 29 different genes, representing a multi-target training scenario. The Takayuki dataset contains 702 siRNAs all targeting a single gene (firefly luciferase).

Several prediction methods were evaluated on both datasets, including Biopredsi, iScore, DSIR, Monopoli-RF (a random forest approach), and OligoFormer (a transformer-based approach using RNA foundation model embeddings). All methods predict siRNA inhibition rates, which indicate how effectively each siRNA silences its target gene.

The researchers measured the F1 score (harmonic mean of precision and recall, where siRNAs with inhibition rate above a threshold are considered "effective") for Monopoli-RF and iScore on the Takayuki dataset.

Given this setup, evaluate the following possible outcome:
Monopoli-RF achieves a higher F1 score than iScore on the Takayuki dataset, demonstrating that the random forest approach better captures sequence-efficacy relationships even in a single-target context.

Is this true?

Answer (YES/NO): YES